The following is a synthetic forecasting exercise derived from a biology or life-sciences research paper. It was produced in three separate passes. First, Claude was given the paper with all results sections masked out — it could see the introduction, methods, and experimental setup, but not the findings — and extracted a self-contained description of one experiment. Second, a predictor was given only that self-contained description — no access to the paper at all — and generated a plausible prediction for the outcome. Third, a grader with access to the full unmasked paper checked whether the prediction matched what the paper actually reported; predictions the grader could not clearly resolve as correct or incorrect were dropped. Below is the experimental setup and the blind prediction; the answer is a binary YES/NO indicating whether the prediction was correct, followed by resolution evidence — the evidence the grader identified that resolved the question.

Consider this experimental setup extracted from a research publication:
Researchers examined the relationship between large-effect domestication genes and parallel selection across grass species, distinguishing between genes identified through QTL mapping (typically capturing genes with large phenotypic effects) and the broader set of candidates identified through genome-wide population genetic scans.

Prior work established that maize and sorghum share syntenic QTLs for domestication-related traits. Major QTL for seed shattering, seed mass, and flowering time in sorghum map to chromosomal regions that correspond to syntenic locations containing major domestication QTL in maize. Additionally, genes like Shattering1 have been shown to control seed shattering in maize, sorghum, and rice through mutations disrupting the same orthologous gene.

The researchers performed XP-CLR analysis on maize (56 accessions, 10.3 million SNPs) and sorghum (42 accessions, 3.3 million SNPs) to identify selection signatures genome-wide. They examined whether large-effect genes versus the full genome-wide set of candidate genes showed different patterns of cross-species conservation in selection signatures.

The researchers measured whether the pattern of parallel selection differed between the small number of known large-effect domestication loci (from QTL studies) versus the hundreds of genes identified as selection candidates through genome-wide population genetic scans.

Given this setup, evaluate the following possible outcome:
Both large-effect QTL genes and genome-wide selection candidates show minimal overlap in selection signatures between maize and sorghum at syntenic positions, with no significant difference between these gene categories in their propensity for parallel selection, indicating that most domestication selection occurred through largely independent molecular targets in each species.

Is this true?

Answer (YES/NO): NO